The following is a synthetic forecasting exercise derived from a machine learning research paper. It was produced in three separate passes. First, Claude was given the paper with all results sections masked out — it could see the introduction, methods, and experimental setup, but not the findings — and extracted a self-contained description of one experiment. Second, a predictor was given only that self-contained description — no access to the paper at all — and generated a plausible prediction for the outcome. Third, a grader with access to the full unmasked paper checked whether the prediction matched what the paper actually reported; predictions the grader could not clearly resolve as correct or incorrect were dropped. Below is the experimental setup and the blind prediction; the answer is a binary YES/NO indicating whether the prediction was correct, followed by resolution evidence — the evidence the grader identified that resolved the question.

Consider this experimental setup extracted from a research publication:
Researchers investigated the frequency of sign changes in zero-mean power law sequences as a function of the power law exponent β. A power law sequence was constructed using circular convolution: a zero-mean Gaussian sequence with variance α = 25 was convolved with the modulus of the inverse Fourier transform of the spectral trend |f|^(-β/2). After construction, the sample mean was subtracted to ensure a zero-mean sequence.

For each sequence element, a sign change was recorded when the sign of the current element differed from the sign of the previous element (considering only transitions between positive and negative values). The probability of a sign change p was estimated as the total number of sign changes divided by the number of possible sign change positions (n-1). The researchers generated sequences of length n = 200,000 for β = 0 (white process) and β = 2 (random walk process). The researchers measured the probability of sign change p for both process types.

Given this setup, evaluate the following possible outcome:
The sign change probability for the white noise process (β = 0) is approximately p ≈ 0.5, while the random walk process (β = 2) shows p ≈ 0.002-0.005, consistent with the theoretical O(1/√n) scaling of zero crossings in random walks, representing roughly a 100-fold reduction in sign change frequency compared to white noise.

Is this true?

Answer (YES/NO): NO